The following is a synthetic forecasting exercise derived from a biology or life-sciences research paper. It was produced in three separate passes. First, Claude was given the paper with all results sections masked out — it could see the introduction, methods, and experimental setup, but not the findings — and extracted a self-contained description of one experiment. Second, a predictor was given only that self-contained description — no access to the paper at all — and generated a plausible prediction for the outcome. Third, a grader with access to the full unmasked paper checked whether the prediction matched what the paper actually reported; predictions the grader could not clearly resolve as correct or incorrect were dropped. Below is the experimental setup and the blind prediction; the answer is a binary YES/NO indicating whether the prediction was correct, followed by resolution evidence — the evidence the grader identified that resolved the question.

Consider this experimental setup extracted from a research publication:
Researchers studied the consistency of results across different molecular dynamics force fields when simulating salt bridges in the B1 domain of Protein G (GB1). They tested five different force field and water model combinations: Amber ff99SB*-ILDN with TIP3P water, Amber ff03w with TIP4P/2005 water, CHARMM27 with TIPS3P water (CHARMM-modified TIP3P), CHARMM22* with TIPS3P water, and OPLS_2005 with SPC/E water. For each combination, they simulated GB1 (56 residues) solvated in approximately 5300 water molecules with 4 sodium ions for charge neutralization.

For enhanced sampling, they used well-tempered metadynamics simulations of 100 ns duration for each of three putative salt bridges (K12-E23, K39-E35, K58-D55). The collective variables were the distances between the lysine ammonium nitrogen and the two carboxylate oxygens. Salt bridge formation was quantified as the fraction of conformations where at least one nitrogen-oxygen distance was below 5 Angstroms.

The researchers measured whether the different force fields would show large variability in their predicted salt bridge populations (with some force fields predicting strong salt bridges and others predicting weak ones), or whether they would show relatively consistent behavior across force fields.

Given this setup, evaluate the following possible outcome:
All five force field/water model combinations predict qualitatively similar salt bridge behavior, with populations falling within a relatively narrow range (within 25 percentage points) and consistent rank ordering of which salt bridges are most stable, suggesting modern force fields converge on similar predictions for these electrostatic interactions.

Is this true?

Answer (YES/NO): NO